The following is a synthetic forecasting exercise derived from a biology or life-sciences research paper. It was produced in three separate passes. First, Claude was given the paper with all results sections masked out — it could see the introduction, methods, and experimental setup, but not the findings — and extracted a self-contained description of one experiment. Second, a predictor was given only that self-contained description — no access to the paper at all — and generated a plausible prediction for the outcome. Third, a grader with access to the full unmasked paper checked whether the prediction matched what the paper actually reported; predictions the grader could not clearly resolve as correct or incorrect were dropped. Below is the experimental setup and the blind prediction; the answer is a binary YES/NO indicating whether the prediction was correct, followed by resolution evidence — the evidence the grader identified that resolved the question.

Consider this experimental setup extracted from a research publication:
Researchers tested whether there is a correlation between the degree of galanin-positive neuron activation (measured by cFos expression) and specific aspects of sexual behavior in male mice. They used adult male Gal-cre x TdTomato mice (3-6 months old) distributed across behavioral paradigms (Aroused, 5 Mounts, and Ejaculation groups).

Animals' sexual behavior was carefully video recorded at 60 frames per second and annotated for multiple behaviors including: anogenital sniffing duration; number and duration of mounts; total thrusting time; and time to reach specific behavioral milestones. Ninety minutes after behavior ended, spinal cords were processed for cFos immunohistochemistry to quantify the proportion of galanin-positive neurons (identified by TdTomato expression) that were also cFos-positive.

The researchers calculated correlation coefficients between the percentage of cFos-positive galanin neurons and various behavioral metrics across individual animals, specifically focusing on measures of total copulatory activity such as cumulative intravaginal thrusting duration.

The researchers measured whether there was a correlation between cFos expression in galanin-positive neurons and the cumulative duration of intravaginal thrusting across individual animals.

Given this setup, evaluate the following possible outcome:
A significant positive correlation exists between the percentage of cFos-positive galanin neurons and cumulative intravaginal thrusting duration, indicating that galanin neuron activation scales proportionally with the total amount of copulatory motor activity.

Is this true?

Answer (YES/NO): NO